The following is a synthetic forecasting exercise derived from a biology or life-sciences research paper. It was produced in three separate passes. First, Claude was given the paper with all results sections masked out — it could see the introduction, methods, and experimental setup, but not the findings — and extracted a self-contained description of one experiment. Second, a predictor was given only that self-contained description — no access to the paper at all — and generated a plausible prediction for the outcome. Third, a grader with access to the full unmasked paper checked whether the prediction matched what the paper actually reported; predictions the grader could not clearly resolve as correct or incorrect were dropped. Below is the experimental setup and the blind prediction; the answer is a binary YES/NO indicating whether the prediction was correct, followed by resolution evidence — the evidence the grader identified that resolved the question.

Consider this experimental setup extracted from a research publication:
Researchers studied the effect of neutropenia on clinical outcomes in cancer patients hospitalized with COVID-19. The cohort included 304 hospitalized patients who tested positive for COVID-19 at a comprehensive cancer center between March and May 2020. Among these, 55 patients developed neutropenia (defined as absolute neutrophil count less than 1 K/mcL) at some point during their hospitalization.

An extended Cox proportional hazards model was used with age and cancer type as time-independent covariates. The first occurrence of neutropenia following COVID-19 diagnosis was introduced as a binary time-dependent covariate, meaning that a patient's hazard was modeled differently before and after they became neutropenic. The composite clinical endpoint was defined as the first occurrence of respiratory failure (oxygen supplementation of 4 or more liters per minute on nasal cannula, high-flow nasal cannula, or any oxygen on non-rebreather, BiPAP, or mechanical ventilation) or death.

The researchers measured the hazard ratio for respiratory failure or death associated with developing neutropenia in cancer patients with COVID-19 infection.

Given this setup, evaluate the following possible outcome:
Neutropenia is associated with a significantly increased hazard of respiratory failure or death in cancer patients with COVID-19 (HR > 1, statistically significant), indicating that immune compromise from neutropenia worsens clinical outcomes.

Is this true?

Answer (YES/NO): NO